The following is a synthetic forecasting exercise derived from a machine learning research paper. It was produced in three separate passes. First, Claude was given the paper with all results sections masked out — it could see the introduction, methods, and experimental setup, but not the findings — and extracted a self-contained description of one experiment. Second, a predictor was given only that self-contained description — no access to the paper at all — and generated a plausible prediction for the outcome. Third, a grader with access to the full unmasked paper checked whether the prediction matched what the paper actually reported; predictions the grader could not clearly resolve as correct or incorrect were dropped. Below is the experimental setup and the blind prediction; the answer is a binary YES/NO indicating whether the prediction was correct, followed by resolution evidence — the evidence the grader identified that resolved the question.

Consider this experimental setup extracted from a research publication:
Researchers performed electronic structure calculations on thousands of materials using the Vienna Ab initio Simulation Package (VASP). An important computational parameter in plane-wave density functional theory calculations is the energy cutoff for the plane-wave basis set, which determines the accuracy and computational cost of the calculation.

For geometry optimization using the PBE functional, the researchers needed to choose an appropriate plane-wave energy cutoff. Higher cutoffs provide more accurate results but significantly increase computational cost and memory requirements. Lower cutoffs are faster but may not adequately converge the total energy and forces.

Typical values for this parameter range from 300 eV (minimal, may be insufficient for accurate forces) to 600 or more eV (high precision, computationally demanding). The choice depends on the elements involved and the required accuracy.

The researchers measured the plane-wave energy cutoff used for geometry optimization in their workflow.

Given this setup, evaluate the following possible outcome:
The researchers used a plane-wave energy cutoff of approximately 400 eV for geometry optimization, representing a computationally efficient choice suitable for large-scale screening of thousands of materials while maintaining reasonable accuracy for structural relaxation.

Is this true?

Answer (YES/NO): NO